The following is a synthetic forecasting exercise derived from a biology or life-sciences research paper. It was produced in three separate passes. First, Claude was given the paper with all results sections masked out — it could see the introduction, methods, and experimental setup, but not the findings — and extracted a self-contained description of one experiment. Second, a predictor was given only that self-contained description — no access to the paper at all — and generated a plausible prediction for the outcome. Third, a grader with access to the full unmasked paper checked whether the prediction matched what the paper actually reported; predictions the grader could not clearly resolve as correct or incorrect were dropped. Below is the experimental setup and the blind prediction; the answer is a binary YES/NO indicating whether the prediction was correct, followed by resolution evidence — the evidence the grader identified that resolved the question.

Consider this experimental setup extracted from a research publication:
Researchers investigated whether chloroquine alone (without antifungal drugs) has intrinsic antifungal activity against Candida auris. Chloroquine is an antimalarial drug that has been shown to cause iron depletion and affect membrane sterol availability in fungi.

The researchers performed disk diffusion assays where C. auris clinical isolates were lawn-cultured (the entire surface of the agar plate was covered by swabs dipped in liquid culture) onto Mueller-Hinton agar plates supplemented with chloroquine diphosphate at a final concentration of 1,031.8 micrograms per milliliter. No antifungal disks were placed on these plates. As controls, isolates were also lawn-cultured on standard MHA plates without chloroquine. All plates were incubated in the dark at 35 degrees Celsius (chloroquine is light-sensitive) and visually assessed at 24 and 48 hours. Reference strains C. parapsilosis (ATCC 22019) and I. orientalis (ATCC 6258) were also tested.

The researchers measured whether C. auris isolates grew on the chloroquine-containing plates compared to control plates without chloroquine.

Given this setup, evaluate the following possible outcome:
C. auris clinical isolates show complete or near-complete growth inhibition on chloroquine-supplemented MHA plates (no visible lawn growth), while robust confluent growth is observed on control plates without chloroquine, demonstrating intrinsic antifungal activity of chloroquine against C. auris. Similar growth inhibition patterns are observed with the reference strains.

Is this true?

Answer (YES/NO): NO